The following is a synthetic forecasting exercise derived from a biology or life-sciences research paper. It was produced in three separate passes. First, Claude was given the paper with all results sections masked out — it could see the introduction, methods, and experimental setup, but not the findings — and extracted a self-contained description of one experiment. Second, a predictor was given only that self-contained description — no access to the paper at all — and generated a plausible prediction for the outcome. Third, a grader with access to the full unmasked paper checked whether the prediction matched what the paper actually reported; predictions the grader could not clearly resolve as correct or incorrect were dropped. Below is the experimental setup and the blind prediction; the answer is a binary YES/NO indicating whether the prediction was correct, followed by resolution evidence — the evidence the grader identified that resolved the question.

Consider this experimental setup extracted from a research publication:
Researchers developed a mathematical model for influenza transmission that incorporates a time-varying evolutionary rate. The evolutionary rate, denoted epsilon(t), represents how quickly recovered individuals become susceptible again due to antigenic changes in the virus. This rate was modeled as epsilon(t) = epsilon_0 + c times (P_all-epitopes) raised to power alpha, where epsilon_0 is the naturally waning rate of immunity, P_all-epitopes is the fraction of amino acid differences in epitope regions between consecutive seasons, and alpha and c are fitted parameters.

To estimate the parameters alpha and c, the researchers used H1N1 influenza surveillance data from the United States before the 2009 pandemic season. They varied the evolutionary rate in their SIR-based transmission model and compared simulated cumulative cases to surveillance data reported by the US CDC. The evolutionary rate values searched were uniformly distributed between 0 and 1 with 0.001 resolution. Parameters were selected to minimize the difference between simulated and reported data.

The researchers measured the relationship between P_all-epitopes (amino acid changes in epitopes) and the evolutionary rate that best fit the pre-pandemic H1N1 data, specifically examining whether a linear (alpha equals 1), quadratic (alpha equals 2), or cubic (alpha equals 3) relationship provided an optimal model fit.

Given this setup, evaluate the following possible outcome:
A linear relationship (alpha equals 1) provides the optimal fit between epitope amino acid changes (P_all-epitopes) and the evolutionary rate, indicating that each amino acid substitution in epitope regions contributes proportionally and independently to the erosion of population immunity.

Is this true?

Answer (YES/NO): NO